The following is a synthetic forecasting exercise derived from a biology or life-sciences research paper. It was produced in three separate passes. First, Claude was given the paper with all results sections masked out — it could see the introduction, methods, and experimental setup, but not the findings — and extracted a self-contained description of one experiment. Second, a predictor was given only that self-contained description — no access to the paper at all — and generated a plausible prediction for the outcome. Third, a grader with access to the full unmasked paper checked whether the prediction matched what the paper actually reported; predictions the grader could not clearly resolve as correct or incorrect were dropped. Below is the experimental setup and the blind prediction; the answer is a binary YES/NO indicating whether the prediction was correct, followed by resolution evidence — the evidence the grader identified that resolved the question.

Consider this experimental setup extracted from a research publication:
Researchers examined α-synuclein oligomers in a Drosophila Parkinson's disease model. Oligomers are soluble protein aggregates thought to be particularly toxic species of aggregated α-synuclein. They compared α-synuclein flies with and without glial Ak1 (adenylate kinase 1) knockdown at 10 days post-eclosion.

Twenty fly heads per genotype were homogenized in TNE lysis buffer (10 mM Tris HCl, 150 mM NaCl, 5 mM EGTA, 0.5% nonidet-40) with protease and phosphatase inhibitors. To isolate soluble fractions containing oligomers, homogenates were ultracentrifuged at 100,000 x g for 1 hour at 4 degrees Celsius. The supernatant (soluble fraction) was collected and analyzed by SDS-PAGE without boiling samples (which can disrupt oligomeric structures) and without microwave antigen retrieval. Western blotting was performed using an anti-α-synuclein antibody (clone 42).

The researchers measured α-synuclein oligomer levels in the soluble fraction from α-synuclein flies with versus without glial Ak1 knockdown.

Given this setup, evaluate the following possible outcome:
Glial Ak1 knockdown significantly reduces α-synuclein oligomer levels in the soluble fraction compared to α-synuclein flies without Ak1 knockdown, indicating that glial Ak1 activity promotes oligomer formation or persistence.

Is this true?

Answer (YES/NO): YES